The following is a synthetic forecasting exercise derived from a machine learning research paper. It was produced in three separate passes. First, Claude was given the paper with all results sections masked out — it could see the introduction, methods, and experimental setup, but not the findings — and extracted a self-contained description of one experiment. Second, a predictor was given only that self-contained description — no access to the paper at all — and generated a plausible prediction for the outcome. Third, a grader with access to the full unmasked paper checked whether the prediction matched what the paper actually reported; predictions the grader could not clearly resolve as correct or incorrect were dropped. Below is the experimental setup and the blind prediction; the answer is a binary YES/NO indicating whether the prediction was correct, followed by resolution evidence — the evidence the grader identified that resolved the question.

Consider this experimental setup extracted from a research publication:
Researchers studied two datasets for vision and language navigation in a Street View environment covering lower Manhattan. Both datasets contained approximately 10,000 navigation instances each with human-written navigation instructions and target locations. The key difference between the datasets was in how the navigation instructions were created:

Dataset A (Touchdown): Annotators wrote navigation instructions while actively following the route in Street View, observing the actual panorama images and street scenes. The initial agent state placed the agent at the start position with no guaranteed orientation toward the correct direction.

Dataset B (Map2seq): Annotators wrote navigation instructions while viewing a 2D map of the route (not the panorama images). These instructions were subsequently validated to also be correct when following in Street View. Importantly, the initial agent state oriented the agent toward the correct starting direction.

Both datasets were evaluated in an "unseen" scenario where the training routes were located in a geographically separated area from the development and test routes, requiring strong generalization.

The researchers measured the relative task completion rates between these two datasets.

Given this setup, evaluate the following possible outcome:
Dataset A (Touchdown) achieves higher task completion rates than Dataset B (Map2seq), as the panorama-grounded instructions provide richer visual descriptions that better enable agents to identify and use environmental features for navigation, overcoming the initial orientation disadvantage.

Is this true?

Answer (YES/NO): NO